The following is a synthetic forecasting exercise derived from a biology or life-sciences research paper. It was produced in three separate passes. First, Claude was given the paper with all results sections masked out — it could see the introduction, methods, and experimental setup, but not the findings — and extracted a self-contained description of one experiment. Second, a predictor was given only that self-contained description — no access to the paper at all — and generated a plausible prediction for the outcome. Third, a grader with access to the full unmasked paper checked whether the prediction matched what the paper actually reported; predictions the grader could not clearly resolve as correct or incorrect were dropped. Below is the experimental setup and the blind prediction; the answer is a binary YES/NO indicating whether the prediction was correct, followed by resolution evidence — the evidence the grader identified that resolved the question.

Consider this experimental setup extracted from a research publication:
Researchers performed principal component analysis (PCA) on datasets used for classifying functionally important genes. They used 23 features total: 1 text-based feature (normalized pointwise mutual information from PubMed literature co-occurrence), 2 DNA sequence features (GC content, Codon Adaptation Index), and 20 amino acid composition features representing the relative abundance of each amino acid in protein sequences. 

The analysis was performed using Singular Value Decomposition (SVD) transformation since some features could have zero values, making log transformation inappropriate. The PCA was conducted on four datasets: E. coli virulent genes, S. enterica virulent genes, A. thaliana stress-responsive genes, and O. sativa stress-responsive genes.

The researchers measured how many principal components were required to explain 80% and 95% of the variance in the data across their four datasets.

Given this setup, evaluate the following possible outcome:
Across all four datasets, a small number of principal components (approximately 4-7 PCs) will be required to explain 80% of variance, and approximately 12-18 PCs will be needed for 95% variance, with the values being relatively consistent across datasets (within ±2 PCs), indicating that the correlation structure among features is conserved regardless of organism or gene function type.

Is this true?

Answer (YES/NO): NO